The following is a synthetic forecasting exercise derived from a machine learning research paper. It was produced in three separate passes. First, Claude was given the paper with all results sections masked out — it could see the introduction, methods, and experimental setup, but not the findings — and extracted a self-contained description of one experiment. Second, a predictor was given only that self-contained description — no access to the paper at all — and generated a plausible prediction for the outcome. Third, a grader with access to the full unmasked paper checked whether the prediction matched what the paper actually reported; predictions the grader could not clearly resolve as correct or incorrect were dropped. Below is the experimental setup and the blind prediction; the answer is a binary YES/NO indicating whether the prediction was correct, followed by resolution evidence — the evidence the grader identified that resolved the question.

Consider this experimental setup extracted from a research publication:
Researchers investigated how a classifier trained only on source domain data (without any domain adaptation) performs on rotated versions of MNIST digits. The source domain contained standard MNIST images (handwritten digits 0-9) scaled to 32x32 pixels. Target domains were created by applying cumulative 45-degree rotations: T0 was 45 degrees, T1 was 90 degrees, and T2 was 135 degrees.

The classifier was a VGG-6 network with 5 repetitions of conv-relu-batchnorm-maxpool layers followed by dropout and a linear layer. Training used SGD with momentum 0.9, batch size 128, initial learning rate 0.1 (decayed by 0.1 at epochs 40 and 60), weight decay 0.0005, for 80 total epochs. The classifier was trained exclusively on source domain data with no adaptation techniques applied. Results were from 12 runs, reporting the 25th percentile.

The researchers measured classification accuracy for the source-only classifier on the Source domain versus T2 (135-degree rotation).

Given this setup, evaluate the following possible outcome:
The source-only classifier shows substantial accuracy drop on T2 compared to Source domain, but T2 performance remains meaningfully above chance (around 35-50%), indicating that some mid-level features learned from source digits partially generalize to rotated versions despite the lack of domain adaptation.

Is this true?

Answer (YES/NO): NO